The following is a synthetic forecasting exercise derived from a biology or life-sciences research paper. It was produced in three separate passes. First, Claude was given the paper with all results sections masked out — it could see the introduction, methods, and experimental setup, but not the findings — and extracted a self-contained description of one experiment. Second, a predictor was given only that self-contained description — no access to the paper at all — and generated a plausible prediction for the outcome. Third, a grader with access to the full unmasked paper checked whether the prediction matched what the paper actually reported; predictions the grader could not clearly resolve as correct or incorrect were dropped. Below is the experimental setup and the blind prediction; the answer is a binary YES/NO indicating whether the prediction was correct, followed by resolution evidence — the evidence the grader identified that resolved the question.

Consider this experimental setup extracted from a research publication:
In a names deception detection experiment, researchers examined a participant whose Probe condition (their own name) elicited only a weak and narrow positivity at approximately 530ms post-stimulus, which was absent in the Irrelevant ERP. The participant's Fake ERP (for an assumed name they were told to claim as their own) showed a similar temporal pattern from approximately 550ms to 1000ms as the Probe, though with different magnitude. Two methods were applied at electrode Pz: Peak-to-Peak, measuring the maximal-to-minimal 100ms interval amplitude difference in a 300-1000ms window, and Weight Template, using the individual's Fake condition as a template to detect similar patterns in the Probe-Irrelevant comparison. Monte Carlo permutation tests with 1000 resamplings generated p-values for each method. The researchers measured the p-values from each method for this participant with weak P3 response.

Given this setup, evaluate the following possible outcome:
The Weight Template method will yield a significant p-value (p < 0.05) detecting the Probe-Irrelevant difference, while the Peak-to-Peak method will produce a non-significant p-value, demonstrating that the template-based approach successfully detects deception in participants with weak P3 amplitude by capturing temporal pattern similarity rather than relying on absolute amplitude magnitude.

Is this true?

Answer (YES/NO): YES